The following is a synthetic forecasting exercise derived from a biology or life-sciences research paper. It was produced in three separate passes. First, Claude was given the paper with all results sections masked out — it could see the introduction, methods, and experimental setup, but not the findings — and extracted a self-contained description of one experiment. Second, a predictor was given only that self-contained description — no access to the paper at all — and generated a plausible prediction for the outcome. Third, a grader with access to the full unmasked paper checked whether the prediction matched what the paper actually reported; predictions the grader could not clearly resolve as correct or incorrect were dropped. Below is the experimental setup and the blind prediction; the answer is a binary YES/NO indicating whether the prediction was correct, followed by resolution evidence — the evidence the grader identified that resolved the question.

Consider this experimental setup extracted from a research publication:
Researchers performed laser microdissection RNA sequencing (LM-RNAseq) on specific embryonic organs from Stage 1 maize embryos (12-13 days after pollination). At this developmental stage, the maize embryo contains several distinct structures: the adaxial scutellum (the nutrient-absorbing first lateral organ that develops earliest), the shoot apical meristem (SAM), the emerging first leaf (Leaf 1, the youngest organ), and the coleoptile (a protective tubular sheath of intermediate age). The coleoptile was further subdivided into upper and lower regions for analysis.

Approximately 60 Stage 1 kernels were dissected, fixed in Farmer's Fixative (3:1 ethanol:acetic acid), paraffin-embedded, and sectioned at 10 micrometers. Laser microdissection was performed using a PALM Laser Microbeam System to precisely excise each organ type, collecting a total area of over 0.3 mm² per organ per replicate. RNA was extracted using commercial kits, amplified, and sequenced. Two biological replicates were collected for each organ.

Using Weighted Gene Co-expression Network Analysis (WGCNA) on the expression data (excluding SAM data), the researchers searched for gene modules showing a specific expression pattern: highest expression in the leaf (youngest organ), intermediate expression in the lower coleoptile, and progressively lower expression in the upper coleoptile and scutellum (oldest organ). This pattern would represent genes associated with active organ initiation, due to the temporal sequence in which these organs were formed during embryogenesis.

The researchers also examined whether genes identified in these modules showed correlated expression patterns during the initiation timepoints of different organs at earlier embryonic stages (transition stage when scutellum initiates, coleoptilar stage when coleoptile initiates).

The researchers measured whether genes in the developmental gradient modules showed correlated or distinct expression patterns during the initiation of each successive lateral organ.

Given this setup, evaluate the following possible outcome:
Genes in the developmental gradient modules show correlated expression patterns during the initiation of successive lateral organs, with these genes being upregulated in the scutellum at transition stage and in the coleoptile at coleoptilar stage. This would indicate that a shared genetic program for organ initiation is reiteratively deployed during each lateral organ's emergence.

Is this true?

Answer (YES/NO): YES